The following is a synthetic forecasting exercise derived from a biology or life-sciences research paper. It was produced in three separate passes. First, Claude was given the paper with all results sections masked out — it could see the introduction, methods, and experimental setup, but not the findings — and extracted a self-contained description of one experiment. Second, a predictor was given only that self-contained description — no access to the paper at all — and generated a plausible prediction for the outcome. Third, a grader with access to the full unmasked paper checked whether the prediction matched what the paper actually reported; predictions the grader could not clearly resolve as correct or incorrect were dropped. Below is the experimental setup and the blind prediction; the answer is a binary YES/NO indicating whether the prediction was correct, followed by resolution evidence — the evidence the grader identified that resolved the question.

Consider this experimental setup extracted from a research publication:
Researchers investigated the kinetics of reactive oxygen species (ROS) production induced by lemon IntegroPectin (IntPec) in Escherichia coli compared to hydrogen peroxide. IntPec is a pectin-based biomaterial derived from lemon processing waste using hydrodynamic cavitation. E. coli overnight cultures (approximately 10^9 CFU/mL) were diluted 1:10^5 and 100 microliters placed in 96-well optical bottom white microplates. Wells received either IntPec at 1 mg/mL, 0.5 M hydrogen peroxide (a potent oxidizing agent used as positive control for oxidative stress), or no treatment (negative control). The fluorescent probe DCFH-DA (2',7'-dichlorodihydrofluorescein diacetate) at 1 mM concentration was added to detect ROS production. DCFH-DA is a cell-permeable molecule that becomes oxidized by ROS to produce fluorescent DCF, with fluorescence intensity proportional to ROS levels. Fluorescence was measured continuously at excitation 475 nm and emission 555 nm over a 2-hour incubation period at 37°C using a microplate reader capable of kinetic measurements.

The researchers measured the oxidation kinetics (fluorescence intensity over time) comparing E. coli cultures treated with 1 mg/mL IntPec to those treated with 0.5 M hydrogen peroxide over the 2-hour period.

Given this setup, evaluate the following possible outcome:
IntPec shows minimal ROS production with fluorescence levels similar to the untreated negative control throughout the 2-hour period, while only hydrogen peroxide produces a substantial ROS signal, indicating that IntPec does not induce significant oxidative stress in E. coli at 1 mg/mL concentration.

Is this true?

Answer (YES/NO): NO